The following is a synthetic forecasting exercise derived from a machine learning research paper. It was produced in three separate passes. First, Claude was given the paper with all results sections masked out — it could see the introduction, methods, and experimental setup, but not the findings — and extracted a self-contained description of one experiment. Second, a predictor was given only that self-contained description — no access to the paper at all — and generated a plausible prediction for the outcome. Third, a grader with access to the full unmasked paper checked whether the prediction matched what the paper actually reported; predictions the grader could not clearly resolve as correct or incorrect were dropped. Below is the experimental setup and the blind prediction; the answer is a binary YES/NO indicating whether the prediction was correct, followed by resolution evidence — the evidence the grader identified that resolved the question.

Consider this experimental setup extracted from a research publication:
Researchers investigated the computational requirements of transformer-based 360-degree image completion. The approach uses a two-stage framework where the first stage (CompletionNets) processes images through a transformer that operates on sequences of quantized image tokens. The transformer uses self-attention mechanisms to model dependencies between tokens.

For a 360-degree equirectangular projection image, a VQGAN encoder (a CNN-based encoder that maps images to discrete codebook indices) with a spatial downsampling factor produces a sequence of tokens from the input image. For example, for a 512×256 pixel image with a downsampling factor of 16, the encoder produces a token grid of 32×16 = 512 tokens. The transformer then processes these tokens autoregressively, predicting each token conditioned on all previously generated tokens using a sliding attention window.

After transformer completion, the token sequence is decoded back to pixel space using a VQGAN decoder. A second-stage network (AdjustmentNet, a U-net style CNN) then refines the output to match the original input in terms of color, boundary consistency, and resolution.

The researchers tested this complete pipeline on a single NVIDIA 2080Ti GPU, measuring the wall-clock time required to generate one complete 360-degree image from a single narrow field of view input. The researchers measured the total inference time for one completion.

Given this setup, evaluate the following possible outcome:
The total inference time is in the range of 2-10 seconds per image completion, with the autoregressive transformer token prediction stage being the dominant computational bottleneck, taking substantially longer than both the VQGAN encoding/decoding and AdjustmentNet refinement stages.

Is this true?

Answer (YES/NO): NO